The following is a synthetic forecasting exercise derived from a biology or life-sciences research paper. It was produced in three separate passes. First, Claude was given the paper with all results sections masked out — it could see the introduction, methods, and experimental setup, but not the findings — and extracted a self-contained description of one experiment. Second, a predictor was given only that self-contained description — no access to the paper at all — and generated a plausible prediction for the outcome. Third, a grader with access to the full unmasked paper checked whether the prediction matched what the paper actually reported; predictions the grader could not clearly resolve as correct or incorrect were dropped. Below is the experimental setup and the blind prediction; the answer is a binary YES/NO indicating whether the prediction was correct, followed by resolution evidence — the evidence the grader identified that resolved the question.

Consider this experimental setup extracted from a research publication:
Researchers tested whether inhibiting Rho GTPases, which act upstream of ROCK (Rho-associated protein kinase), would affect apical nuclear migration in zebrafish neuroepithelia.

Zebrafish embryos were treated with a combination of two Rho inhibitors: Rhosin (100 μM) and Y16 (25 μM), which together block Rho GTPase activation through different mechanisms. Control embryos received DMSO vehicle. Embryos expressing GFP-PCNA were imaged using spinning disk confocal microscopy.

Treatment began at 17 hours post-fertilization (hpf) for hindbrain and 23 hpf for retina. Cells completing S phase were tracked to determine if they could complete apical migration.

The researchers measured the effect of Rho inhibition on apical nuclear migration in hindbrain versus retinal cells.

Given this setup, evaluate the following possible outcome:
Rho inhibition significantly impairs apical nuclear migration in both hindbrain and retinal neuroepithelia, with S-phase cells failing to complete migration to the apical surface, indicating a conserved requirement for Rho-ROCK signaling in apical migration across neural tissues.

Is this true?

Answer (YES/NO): NO